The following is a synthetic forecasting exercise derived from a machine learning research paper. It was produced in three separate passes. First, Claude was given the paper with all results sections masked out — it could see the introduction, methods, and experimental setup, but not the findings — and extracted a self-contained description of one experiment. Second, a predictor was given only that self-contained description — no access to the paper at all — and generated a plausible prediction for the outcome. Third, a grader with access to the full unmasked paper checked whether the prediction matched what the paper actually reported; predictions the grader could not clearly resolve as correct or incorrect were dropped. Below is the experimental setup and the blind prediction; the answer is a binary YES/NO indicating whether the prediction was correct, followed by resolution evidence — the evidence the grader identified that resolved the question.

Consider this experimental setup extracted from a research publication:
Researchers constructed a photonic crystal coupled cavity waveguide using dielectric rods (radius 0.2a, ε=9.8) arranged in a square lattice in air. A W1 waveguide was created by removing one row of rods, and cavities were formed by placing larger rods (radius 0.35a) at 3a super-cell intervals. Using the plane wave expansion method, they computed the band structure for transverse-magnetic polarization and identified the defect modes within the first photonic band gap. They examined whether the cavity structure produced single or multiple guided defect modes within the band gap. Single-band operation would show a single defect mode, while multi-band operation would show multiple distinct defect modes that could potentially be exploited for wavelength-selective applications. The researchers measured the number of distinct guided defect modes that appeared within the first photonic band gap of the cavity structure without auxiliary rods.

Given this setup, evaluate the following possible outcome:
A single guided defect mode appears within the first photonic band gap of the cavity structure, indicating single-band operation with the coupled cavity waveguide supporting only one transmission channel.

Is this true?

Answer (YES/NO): NO